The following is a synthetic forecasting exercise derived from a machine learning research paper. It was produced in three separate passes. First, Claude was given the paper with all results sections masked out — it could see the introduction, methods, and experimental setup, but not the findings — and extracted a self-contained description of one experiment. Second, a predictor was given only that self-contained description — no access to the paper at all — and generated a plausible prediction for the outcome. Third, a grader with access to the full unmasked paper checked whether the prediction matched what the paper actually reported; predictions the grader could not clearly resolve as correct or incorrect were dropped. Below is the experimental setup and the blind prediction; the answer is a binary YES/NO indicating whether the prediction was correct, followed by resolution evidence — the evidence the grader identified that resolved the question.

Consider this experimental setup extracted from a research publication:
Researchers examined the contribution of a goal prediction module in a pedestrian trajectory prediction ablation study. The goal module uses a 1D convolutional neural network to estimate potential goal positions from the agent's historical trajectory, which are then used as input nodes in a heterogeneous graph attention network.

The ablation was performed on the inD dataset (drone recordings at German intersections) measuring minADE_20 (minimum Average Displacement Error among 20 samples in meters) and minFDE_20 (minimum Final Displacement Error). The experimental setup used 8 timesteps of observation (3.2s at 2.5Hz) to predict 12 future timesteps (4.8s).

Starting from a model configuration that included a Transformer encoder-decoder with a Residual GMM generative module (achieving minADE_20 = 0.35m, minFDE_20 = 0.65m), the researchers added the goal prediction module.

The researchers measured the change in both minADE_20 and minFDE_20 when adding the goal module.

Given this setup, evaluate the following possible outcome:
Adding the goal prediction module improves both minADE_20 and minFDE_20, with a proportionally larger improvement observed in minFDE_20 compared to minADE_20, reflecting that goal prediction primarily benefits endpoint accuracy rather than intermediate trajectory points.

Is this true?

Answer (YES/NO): NO